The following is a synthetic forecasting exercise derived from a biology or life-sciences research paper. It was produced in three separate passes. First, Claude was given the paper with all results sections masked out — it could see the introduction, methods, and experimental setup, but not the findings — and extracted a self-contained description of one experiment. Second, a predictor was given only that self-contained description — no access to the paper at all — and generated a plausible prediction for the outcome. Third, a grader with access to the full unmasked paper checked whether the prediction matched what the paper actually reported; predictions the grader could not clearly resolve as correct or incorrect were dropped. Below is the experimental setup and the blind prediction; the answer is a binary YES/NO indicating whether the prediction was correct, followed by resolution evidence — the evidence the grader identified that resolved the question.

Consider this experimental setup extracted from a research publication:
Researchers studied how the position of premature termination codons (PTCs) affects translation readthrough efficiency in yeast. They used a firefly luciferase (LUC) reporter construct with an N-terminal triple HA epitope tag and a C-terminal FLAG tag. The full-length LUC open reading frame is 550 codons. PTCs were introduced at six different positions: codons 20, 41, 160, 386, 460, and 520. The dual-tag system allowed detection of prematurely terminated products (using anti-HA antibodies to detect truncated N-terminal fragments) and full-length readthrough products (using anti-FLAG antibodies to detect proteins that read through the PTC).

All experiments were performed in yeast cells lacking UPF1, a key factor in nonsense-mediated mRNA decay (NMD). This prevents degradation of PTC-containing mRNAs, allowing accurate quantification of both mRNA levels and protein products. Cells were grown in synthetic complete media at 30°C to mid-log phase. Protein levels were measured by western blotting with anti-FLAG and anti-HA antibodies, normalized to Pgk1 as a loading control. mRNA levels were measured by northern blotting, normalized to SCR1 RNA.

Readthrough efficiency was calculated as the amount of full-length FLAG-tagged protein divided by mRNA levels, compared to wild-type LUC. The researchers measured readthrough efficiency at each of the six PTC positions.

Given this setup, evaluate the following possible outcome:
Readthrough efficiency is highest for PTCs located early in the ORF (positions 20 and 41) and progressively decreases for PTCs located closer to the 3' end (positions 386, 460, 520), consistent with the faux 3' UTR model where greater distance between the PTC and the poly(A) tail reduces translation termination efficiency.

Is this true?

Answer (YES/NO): YES